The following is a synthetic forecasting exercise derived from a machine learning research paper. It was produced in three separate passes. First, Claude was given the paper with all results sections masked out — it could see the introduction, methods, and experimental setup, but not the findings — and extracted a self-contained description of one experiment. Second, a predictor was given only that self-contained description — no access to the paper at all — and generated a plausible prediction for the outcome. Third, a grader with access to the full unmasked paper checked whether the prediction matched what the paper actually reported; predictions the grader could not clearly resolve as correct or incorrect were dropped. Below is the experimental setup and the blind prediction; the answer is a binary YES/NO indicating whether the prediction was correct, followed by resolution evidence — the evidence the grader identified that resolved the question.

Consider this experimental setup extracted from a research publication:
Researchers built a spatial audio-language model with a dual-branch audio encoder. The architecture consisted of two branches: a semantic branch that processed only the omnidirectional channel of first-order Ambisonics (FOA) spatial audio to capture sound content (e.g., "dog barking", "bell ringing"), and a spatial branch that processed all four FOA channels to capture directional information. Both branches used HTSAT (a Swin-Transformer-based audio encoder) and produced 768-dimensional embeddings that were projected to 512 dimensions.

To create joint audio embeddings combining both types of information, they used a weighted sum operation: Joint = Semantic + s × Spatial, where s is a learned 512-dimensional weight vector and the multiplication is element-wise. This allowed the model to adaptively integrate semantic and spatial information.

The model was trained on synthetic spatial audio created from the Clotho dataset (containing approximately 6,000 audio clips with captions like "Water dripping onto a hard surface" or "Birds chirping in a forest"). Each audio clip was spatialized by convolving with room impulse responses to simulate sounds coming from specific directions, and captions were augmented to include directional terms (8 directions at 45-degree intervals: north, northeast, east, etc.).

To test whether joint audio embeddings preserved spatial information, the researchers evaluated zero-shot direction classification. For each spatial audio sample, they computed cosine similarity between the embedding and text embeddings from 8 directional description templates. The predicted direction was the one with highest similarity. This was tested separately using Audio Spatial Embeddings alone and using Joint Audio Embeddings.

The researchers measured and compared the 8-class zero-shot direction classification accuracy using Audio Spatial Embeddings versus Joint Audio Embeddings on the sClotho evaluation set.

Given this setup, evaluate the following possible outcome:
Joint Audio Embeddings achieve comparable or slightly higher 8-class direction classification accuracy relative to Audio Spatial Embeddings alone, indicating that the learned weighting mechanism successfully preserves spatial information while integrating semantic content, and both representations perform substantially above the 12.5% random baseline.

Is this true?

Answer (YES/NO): YES